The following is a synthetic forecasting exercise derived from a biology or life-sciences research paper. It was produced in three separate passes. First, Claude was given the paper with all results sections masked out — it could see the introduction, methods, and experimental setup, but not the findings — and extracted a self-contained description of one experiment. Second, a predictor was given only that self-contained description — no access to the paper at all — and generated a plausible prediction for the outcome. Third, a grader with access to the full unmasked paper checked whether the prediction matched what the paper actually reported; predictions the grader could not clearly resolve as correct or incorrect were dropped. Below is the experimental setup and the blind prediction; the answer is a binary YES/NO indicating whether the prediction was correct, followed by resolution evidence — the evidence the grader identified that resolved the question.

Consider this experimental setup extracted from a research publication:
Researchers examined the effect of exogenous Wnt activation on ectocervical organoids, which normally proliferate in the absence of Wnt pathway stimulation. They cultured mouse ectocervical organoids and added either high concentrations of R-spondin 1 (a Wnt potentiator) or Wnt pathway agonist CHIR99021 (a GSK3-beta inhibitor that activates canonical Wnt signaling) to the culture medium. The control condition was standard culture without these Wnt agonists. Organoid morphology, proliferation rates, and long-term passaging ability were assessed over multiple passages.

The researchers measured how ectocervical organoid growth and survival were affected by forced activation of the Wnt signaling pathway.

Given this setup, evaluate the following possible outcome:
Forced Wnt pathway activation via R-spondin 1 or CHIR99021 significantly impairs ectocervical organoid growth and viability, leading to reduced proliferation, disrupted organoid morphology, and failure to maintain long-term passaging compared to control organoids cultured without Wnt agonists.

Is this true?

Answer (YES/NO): YES